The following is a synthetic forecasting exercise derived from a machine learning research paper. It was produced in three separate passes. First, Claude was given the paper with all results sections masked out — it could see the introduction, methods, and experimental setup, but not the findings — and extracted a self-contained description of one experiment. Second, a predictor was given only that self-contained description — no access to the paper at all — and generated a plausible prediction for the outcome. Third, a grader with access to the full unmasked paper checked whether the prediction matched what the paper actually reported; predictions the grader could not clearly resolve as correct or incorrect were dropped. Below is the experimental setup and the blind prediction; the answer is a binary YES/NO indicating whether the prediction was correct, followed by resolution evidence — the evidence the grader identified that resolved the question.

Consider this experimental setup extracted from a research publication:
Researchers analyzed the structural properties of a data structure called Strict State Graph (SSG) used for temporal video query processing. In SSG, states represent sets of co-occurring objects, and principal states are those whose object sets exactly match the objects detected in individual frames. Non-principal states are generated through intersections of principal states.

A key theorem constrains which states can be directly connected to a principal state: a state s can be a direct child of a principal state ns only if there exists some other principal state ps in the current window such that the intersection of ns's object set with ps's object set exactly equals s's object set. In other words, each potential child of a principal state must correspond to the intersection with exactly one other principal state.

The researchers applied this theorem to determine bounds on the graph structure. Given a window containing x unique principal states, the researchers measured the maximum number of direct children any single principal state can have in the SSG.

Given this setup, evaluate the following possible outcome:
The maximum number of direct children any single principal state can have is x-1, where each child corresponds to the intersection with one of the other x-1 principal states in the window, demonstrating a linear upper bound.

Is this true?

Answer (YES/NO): NO